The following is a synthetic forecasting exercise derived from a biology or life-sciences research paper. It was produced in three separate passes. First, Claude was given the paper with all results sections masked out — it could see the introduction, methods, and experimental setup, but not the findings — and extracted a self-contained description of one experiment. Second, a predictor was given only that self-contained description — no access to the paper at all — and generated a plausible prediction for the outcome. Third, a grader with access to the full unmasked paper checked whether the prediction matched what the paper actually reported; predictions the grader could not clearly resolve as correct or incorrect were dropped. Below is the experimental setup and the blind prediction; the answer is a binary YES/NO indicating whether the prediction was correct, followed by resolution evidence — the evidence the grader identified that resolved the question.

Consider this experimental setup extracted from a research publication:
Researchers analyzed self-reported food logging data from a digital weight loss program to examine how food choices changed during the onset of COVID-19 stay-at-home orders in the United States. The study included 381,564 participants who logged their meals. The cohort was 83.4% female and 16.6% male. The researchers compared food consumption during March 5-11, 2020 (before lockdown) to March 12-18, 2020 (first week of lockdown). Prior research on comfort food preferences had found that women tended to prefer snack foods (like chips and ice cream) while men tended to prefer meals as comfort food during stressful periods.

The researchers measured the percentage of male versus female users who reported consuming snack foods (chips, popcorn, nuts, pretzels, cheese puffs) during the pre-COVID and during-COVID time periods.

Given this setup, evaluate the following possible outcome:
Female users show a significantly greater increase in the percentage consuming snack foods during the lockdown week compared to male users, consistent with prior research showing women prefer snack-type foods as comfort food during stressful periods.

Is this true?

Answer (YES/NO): NO